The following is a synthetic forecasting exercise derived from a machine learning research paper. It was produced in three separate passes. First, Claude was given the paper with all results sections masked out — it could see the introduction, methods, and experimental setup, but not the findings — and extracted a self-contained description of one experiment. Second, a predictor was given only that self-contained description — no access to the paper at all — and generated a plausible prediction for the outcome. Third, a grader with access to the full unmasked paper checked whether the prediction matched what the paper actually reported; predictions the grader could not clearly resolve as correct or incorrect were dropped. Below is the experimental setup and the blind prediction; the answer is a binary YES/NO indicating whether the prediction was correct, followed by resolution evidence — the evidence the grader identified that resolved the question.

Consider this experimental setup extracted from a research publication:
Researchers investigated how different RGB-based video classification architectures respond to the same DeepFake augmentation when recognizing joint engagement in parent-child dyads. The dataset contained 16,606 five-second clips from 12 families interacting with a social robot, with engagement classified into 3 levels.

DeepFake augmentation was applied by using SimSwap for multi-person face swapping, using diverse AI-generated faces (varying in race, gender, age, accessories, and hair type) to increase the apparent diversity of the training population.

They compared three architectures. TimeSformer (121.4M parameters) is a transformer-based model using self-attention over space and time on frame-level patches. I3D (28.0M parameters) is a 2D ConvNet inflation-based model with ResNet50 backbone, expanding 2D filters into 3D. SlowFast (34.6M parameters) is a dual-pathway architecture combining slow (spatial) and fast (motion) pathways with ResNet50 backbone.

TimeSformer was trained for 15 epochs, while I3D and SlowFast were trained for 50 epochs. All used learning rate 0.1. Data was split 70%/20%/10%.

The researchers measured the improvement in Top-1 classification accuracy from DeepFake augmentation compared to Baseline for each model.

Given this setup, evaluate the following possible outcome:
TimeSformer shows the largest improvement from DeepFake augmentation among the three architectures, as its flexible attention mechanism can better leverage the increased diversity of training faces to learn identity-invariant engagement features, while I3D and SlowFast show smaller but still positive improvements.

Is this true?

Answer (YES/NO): YES